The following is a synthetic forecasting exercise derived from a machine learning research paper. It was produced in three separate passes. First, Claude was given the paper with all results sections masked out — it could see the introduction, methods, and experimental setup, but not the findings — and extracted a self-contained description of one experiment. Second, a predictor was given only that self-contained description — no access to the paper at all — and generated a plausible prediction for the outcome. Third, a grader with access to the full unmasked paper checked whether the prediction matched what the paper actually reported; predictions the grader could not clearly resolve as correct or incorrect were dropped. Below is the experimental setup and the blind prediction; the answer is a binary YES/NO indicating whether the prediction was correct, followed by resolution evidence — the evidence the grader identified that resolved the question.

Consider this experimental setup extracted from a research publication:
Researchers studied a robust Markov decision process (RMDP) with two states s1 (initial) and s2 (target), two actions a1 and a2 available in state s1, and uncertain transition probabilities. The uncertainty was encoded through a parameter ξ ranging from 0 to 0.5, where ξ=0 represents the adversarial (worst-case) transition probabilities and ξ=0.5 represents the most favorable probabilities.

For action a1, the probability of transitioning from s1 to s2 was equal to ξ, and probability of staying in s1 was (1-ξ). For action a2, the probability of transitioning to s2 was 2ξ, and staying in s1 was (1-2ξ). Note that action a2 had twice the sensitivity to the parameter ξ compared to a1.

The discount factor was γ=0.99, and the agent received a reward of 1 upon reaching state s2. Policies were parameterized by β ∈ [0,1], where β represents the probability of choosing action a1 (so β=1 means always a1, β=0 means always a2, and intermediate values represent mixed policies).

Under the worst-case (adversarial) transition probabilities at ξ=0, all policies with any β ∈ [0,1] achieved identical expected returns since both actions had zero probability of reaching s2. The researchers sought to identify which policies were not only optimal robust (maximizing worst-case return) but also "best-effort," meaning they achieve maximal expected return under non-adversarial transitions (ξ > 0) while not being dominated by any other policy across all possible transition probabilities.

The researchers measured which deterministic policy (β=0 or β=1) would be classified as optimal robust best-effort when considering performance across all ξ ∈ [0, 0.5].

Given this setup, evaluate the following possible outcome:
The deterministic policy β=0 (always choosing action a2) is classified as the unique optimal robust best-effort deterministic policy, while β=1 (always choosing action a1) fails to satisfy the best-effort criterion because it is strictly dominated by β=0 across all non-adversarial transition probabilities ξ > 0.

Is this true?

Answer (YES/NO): YES